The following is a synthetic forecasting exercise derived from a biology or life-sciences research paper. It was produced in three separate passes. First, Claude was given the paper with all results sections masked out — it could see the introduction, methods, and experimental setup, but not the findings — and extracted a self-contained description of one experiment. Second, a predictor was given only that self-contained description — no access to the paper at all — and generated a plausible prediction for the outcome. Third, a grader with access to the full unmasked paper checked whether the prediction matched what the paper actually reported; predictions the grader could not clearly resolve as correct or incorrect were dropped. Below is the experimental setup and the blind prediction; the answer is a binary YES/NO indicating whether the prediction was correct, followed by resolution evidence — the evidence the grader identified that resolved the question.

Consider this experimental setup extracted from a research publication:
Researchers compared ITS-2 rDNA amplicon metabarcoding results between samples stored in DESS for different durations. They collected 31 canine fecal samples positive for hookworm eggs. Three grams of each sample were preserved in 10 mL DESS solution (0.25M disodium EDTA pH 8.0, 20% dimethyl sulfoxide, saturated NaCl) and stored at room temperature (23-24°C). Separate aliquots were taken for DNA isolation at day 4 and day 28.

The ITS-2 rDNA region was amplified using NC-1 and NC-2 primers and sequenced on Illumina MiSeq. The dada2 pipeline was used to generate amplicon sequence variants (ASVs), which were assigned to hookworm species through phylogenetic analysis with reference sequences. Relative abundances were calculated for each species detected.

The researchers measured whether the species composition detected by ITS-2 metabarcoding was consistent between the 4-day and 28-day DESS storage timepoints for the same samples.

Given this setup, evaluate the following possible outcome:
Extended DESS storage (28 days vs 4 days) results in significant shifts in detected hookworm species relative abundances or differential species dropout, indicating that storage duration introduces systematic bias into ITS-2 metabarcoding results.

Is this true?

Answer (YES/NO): NO